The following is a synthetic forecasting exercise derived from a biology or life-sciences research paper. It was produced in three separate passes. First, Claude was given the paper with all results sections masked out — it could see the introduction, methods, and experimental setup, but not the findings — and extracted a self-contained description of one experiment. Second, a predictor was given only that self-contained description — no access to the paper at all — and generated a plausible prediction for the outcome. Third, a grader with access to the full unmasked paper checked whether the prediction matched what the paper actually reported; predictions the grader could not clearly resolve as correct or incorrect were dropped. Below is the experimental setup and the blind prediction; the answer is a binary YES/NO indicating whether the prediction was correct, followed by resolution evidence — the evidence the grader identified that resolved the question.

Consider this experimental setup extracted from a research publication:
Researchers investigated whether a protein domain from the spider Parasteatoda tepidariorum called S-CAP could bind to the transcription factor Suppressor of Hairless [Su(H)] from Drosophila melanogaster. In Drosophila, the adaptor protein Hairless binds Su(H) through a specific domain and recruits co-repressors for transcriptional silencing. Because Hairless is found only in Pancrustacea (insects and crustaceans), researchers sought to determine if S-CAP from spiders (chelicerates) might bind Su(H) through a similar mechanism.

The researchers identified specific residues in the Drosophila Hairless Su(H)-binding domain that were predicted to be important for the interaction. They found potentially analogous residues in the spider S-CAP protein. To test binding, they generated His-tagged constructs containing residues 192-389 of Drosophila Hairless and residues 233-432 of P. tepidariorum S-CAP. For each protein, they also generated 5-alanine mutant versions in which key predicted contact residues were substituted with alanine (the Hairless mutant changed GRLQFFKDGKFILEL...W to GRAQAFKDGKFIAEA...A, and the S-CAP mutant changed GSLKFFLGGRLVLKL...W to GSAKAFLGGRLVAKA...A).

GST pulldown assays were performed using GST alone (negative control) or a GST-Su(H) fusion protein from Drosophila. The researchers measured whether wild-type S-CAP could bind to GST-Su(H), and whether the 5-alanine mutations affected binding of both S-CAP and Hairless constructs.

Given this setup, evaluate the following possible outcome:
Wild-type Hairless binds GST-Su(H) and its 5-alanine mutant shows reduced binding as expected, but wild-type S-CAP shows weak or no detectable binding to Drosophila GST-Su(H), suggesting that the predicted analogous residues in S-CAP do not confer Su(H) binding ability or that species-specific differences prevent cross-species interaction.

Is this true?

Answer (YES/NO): NO